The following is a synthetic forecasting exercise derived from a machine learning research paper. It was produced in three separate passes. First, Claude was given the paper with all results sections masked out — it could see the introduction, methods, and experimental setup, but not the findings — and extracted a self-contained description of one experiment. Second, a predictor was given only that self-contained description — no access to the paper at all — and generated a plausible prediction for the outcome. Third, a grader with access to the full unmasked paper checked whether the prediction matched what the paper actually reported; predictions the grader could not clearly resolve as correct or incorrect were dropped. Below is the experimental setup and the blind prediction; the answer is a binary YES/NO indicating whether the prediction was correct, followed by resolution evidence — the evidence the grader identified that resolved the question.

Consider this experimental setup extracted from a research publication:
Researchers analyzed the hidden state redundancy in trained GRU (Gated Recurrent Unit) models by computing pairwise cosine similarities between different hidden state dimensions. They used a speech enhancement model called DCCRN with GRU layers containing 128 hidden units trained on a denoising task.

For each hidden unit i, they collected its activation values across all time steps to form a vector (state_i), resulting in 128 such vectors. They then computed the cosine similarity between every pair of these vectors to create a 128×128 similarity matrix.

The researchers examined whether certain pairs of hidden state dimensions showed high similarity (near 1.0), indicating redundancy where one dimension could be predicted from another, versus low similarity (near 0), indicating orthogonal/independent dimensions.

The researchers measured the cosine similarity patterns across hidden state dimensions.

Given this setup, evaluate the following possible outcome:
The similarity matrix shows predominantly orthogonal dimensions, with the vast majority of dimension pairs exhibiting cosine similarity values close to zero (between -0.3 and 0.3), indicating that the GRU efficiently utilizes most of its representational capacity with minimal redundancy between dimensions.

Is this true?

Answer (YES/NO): NO